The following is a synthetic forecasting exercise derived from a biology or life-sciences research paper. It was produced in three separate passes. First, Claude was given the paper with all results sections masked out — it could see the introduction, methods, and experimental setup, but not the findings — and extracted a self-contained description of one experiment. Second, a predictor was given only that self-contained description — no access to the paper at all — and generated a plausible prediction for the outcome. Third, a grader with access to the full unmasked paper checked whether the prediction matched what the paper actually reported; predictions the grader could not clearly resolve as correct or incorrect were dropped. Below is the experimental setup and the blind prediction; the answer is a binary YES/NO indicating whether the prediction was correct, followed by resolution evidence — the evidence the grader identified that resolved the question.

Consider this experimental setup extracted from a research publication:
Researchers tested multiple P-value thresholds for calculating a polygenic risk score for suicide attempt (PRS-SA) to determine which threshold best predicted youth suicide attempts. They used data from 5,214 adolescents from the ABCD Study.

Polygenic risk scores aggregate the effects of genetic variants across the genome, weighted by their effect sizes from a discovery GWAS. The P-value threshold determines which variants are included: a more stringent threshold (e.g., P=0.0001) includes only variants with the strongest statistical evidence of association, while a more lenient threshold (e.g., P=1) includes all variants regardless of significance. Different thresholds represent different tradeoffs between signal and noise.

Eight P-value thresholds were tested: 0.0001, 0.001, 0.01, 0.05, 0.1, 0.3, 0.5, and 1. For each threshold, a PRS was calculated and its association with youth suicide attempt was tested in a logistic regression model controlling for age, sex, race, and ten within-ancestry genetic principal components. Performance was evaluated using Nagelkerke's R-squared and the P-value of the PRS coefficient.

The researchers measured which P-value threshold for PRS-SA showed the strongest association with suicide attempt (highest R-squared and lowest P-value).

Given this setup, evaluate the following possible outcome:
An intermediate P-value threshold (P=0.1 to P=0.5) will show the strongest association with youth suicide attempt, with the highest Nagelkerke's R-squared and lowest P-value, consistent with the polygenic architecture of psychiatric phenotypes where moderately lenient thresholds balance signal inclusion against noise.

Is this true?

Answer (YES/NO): NO